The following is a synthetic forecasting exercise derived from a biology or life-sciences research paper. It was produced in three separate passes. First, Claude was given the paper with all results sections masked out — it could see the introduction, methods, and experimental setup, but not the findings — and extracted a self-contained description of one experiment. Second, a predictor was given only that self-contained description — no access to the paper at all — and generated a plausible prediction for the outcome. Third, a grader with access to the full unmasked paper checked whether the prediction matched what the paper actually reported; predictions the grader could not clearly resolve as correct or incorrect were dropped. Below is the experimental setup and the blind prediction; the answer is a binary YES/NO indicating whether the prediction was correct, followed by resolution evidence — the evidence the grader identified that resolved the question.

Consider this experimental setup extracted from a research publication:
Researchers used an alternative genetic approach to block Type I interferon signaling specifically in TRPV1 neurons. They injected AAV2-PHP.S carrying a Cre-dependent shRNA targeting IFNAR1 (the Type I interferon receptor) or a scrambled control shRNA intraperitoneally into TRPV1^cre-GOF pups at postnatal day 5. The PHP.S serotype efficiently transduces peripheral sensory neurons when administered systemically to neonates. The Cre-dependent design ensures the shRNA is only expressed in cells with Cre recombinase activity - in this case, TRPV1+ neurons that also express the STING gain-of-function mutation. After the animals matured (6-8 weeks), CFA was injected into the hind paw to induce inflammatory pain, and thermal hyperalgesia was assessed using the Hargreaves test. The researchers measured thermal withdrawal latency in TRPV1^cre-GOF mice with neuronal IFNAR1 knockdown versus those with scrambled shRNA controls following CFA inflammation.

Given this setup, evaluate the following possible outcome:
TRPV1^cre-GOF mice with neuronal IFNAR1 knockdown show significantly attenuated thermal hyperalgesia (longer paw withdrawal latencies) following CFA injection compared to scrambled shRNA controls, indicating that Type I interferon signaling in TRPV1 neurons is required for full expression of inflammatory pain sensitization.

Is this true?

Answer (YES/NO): NO